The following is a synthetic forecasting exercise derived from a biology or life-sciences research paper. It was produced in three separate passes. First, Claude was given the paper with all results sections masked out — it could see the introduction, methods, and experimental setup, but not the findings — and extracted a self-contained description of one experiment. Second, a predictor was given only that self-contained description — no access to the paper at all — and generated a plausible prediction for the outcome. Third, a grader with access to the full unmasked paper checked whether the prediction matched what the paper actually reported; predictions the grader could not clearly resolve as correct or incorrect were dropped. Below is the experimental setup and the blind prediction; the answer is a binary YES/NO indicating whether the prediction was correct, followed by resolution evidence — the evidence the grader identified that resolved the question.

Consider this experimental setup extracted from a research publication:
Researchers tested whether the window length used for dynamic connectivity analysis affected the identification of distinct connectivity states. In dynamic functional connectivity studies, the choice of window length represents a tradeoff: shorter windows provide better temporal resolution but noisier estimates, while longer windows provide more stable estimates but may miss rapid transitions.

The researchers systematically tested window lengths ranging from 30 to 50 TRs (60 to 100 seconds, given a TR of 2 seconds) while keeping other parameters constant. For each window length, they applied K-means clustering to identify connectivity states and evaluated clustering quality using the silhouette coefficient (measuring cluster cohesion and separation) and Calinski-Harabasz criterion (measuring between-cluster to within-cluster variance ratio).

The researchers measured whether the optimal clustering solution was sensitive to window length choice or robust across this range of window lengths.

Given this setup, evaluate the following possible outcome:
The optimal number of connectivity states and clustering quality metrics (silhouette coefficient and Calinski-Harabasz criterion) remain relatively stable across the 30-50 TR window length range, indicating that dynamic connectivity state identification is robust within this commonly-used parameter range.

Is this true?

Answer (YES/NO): YES